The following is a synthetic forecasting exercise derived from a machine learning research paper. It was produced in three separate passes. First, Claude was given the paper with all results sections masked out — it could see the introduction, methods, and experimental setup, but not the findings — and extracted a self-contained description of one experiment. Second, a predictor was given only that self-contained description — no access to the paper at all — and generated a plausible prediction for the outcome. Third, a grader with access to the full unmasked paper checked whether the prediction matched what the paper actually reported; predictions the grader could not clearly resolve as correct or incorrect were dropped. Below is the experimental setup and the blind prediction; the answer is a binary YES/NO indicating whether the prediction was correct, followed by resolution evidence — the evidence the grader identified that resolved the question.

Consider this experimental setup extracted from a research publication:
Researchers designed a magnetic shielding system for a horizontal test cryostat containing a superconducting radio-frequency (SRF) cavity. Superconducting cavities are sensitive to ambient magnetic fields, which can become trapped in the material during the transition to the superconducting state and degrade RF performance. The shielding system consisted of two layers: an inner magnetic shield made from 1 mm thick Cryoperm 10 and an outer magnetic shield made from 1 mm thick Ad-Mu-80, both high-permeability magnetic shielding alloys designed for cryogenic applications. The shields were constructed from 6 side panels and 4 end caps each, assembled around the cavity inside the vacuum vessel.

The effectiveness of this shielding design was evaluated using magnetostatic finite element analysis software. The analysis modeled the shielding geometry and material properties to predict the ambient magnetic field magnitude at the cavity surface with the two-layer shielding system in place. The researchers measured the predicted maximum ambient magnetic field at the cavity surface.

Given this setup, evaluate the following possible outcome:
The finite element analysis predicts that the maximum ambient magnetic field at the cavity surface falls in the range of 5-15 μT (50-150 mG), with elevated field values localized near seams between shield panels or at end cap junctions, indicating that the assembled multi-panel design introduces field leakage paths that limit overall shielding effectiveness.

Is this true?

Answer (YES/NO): NO